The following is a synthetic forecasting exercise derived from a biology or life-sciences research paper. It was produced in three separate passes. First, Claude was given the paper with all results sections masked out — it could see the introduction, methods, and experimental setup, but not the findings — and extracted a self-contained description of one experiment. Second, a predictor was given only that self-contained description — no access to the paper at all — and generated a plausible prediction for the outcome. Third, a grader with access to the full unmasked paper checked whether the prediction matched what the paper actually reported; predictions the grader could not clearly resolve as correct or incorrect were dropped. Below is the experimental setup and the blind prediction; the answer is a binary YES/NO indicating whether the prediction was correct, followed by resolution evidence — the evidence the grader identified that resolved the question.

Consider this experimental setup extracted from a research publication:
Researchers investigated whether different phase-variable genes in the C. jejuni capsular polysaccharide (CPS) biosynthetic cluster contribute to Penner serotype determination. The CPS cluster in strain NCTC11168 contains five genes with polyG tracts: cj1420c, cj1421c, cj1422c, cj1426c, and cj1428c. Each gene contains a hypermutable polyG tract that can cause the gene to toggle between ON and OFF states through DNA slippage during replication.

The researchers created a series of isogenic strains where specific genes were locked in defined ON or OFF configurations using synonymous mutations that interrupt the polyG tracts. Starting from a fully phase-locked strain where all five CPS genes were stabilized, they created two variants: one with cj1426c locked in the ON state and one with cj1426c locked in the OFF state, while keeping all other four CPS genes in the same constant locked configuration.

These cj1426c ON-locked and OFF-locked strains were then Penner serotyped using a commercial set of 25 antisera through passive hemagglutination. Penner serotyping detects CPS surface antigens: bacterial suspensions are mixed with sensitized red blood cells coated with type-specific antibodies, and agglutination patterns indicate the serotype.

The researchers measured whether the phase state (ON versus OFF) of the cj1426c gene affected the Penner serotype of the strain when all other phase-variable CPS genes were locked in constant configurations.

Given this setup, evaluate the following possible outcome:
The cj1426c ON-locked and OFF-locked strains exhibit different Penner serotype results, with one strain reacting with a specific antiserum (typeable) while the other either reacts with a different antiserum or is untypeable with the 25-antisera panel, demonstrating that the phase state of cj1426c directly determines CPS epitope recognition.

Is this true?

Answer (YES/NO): YES